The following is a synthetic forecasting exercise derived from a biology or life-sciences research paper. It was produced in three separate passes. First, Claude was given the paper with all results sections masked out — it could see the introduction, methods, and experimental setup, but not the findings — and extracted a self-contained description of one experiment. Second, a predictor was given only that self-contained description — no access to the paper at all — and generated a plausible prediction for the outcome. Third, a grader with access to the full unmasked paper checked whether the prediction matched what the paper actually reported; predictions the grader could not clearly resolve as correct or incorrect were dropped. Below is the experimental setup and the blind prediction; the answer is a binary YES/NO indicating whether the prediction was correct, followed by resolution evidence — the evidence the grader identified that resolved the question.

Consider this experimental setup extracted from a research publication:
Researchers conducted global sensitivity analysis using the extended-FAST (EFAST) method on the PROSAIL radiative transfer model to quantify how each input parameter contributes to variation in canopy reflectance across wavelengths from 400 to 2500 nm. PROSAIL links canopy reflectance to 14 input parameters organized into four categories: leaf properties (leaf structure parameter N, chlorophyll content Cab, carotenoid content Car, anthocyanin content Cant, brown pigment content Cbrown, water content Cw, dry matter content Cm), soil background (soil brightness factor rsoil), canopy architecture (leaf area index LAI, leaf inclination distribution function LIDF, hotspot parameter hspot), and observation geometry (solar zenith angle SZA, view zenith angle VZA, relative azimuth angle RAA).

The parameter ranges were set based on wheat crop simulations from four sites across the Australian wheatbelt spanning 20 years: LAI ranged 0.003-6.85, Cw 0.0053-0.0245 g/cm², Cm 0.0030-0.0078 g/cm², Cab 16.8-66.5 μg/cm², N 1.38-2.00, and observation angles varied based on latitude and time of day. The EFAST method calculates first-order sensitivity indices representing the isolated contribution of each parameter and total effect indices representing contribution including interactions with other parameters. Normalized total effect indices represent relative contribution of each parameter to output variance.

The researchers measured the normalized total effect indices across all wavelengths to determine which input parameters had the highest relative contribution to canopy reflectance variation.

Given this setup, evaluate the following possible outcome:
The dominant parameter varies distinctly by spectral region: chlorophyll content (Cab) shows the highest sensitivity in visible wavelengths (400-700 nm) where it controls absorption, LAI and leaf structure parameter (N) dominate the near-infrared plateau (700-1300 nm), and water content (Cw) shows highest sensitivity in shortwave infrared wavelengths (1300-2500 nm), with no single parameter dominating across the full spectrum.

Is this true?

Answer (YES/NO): NO